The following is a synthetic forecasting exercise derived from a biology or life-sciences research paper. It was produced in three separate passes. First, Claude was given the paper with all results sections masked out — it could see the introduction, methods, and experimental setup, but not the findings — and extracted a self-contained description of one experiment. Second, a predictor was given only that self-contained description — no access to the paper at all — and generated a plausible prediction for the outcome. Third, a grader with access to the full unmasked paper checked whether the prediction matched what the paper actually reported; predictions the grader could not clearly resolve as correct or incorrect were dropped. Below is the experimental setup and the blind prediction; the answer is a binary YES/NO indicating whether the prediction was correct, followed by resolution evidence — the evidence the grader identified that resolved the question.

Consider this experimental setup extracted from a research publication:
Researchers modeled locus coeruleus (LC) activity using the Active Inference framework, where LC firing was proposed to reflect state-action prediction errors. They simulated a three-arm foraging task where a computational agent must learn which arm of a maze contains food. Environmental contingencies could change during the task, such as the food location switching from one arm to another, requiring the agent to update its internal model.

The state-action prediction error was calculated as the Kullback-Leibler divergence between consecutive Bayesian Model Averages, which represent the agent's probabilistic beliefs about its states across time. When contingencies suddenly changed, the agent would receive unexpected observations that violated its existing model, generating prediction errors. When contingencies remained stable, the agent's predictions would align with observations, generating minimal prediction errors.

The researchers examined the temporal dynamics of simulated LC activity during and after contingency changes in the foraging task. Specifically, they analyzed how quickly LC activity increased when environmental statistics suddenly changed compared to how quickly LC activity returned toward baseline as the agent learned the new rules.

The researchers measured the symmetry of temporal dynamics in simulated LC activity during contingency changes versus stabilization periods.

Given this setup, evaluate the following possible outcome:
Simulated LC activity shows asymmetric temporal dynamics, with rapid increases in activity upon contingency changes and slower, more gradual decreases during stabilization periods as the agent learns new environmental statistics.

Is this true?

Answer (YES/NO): YES